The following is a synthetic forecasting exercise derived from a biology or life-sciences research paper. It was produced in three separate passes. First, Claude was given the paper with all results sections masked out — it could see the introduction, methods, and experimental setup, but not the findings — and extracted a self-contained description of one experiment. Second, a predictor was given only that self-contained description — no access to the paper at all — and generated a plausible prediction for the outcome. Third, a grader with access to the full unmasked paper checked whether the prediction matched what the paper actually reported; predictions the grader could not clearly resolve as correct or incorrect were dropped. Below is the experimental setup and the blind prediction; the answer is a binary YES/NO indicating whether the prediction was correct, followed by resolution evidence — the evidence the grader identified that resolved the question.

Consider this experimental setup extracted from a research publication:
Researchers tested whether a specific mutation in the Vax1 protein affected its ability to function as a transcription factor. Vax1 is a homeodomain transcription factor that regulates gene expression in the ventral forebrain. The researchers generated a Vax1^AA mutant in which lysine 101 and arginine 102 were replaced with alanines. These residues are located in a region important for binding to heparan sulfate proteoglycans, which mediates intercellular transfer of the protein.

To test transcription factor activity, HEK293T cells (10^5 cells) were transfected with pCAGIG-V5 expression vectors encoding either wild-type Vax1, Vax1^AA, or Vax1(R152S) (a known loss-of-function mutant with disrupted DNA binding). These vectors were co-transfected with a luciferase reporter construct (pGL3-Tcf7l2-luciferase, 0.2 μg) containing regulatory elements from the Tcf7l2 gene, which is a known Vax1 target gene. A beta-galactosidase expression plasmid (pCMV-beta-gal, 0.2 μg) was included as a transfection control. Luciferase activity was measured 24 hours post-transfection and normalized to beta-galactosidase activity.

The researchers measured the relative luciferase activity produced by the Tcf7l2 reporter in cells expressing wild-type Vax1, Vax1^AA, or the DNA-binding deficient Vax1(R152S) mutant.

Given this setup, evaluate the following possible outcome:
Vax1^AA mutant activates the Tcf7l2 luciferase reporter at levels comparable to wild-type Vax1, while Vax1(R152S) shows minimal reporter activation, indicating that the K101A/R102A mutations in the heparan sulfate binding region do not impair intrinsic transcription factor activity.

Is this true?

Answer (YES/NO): YES